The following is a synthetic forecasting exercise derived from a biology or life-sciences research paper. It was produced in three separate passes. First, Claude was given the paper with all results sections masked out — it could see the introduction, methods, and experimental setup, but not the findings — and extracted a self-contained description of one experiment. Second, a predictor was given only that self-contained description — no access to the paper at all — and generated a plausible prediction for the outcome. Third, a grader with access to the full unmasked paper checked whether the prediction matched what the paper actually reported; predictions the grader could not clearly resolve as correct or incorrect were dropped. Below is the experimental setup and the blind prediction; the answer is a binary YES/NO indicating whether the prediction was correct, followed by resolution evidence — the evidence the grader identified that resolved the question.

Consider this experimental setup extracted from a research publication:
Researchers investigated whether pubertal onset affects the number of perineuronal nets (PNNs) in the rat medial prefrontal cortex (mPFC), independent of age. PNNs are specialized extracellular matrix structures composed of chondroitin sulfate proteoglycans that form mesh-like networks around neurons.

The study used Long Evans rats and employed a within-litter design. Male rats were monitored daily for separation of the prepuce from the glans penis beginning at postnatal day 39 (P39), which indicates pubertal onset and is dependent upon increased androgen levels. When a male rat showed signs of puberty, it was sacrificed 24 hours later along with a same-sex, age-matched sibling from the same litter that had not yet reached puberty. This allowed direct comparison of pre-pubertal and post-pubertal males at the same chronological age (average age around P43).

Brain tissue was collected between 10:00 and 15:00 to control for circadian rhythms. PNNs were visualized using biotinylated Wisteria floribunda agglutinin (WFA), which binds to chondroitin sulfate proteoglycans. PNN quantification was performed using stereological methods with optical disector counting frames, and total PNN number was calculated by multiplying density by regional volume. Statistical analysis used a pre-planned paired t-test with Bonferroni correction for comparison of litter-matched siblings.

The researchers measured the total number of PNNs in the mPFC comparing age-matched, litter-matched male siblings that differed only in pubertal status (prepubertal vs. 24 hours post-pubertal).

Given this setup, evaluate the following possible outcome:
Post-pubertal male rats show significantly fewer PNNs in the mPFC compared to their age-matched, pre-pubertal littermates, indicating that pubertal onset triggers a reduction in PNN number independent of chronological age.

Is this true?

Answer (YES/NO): NO